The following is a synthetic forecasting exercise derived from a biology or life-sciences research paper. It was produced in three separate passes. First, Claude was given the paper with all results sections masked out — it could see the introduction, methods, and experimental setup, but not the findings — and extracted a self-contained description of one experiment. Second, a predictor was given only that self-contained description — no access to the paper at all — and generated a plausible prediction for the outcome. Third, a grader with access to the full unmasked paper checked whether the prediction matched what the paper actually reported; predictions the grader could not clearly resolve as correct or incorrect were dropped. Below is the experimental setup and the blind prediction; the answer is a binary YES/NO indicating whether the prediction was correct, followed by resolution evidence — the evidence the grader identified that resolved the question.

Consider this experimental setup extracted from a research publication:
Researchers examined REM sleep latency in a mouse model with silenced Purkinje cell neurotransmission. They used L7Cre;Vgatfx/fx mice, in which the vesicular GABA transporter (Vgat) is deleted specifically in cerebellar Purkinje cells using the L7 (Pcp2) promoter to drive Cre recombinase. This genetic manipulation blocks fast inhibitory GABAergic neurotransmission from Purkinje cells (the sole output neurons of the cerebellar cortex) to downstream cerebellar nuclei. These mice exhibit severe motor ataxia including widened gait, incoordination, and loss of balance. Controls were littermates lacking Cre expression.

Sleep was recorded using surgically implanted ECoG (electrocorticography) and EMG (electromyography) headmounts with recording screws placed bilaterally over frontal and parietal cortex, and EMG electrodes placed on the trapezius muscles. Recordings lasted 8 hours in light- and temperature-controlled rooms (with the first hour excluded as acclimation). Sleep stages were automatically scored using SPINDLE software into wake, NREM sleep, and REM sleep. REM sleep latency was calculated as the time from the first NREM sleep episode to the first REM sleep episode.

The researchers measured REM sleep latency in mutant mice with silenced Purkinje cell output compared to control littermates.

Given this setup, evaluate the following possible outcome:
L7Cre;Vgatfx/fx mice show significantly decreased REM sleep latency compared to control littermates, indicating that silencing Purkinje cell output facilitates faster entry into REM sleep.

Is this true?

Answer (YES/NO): NO